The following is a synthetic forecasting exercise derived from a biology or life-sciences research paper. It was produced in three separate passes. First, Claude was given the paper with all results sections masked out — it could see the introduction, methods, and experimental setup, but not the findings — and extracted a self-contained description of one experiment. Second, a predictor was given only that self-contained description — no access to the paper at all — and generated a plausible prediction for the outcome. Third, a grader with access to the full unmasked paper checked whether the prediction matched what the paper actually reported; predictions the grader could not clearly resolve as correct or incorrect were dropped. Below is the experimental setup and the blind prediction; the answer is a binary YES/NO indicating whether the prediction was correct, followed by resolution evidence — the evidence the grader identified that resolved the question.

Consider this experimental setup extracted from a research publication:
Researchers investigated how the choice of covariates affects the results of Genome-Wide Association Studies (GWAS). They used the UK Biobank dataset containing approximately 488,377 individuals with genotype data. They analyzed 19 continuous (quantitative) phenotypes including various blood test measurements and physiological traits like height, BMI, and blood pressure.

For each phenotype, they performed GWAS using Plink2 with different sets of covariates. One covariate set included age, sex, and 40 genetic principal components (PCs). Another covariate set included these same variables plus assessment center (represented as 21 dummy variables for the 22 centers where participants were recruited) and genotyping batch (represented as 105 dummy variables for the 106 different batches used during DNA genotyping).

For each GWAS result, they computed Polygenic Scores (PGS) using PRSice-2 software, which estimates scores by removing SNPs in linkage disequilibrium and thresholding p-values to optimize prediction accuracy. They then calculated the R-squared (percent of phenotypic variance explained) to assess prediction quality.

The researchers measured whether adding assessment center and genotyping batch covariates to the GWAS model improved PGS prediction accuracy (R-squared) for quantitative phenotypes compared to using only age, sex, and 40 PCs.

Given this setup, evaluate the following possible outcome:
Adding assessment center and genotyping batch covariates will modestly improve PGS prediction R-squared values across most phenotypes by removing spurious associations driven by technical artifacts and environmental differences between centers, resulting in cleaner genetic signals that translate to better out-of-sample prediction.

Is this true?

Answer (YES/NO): NO